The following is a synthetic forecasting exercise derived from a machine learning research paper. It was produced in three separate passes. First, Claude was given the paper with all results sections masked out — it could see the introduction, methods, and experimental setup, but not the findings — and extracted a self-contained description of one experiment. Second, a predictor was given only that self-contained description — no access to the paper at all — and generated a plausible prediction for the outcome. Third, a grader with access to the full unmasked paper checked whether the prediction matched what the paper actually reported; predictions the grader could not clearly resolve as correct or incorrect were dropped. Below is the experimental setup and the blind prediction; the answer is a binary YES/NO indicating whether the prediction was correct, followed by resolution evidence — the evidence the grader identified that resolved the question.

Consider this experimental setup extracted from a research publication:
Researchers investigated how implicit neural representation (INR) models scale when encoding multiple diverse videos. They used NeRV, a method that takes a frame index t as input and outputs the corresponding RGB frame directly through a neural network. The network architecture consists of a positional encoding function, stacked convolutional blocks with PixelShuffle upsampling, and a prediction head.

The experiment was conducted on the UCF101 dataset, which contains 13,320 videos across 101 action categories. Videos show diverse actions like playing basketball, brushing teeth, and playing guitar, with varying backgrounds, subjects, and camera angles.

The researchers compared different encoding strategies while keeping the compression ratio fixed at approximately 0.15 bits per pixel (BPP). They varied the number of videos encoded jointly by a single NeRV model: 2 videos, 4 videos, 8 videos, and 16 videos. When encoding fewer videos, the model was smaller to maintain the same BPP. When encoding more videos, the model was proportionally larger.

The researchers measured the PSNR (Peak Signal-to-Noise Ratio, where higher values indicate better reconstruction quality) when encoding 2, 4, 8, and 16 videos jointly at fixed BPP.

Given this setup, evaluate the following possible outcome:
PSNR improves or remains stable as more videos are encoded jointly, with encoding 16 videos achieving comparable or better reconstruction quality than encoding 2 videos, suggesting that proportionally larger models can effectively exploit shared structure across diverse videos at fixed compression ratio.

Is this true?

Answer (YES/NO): YES